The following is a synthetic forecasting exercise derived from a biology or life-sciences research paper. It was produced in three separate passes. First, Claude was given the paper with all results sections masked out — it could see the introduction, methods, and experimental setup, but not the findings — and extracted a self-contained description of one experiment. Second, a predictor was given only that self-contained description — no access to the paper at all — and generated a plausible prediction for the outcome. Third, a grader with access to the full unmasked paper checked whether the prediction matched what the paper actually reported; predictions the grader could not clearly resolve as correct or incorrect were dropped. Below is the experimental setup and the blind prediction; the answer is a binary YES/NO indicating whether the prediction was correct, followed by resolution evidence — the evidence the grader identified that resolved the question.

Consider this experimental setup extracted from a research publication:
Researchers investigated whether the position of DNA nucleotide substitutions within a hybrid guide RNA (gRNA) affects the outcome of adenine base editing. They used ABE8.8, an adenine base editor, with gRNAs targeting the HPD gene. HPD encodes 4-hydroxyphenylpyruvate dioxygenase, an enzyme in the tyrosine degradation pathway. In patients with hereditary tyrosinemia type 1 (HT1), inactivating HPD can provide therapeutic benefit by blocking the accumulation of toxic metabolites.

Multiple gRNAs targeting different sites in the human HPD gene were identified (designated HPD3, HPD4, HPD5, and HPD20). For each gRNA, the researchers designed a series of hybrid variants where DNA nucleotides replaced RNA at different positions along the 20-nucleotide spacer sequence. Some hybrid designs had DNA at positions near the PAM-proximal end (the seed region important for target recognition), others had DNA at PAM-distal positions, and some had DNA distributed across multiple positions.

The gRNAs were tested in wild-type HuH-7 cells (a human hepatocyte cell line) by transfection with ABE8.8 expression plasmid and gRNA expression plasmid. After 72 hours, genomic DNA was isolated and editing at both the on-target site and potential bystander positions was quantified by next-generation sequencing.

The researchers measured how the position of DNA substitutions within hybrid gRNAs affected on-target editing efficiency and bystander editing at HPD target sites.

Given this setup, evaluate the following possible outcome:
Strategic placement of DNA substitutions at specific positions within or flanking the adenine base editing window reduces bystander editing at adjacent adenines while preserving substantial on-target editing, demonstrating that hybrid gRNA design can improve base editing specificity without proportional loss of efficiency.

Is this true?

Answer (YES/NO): YES